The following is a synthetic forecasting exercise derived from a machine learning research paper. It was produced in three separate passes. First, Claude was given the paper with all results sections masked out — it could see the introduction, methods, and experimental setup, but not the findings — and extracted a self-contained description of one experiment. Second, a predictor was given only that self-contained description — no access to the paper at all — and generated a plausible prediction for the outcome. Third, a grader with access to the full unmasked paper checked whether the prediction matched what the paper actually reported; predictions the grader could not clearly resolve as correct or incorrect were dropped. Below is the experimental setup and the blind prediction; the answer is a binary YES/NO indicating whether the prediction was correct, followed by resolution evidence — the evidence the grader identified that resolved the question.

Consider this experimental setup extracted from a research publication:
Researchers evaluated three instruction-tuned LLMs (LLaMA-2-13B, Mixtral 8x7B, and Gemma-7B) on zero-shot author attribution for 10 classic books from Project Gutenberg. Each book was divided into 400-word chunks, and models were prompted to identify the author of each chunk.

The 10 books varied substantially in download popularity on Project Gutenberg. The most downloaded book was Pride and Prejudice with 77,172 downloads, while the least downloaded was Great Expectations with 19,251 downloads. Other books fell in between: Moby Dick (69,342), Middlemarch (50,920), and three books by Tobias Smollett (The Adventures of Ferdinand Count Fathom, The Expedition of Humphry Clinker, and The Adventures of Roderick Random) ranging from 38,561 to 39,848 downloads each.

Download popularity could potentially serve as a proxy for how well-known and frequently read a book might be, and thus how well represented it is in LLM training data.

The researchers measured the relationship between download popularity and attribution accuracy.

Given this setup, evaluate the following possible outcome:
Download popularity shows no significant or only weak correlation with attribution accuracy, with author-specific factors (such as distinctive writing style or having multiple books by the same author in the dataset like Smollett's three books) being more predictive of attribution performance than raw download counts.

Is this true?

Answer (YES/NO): NO